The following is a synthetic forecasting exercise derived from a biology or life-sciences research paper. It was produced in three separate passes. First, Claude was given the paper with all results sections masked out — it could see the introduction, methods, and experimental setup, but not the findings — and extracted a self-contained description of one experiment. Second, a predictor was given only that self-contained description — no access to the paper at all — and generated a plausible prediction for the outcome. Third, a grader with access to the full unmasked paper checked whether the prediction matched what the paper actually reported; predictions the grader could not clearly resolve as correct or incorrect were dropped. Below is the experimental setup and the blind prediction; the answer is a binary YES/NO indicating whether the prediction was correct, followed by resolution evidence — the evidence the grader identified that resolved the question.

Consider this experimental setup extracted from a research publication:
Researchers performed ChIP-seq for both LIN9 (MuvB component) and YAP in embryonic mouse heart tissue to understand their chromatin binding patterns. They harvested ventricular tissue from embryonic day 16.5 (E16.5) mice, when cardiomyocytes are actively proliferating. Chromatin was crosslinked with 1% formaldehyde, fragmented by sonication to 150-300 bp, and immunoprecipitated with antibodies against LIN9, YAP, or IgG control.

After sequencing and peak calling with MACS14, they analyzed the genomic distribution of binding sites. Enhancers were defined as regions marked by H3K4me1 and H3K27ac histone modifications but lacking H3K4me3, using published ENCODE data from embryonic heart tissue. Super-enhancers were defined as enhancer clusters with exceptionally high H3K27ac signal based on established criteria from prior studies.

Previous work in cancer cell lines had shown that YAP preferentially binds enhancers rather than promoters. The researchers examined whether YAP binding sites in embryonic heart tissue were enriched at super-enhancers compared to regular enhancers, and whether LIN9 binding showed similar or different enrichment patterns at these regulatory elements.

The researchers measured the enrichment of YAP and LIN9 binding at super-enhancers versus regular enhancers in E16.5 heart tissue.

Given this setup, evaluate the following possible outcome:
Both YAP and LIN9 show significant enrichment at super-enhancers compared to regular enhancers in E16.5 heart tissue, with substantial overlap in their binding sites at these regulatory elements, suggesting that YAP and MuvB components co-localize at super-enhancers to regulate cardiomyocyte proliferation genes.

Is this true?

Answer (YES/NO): NO